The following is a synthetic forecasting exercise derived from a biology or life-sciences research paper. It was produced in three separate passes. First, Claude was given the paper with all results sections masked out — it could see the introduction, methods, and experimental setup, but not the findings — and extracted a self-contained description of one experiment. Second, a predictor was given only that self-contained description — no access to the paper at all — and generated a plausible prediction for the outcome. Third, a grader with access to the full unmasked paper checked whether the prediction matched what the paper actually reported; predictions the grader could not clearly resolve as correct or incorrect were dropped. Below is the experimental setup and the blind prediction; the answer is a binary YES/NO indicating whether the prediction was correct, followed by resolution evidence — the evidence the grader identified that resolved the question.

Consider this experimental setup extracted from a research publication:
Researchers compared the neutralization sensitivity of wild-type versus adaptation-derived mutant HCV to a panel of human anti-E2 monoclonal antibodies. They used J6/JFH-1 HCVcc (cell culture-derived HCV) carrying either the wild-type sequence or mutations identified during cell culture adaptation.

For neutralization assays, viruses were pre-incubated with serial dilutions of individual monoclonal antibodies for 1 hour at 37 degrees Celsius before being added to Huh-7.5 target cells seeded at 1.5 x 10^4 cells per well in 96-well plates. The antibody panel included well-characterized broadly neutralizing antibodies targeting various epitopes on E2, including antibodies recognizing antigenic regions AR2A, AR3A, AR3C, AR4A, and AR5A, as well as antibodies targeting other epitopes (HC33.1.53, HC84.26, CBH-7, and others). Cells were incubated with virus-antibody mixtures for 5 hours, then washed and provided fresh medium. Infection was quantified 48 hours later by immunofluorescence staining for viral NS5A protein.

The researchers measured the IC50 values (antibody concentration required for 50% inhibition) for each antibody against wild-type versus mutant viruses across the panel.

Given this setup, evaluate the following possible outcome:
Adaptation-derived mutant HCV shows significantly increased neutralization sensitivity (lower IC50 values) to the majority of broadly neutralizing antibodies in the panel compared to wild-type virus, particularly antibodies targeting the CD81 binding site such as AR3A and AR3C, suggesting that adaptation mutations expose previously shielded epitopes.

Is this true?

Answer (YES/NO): NO